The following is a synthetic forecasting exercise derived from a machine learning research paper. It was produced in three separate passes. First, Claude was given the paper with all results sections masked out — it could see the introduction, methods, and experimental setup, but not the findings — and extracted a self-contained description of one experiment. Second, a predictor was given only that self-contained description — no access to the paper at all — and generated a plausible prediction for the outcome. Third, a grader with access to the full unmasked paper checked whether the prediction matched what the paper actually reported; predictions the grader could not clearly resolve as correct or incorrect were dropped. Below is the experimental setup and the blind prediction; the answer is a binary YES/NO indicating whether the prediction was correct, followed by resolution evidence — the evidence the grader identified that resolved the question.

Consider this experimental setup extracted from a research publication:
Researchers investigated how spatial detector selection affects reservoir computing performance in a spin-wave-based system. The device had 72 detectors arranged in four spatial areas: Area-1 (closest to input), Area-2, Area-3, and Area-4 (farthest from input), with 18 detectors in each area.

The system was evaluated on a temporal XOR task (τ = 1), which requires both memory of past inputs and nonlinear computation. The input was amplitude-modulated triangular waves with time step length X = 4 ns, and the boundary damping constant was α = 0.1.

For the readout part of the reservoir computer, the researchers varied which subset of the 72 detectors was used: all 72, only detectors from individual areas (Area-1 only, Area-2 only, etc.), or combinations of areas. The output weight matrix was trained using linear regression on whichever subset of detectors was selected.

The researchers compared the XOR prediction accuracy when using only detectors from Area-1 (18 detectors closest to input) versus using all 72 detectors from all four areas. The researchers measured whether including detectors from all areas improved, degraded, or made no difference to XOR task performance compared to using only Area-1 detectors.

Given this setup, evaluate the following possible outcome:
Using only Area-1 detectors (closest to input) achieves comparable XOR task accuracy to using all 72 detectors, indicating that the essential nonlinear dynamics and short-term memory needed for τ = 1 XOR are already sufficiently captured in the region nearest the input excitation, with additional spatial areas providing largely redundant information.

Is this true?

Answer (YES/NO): NO